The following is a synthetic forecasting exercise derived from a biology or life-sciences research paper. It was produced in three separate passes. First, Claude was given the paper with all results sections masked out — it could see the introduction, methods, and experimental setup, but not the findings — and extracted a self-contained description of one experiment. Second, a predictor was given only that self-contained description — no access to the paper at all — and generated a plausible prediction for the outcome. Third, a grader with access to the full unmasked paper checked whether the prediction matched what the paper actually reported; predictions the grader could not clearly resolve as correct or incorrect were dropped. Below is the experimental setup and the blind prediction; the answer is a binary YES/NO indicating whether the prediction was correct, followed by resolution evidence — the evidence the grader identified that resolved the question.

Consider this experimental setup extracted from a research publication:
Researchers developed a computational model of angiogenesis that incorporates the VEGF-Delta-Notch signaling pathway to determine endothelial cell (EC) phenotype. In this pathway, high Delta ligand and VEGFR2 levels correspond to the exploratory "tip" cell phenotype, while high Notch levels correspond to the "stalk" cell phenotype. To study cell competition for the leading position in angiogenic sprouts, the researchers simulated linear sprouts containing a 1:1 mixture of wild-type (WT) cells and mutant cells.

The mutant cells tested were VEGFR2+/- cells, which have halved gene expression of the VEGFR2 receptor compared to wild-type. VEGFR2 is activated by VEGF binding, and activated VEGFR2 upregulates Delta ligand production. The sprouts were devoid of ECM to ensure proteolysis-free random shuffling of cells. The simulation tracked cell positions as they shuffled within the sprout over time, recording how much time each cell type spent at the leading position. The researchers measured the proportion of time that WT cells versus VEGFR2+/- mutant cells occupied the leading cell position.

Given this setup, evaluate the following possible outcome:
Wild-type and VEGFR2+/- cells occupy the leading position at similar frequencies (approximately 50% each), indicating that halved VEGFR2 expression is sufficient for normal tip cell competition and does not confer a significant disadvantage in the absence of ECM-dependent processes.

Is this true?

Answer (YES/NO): NO